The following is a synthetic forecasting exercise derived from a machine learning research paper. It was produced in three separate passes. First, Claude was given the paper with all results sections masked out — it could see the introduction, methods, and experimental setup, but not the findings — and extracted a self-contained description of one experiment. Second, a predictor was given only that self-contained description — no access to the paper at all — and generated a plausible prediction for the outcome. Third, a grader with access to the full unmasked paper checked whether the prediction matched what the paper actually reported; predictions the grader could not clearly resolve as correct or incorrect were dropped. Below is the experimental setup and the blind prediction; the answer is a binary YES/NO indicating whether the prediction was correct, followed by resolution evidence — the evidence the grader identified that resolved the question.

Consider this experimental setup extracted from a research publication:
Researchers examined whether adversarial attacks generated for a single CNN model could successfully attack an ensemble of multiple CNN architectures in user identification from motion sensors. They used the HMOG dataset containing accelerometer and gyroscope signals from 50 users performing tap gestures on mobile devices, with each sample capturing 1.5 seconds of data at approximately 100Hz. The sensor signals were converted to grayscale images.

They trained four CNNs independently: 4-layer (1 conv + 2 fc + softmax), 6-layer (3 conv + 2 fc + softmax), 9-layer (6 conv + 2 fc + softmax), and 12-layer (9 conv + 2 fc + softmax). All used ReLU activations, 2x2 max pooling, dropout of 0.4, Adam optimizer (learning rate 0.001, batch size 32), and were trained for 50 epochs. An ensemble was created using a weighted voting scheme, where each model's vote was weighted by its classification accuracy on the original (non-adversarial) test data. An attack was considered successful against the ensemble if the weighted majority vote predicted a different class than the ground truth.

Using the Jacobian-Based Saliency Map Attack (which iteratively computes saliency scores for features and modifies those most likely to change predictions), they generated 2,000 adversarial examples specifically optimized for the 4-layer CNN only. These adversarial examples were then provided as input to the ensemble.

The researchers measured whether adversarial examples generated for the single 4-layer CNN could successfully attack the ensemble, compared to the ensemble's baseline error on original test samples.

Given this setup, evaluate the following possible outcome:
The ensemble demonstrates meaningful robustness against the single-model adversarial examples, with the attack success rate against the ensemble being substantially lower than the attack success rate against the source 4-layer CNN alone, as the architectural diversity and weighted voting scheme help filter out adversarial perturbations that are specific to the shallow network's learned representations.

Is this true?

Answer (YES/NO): NO